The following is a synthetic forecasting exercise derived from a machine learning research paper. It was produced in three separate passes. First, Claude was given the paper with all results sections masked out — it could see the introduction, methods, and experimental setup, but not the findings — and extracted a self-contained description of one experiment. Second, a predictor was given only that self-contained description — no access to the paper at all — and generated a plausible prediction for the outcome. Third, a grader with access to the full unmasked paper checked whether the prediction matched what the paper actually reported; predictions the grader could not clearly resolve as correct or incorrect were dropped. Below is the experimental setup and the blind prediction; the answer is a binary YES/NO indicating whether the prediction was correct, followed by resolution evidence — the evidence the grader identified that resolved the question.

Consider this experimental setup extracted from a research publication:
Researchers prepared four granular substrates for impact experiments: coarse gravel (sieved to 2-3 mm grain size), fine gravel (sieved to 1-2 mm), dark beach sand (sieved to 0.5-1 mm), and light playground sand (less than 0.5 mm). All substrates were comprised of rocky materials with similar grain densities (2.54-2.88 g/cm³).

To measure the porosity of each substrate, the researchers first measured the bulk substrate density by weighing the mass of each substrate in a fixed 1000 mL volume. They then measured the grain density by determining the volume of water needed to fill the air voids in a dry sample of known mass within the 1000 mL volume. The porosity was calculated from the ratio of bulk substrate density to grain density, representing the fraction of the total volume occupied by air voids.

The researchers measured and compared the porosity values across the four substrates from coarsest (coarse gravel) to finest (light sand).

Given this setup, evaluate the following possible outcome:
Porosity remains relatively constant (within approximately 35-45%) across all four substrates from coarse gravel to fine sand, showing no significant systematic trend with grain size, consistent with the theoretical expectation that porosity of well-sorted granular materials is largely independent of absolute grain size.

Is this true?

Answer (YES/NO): NO